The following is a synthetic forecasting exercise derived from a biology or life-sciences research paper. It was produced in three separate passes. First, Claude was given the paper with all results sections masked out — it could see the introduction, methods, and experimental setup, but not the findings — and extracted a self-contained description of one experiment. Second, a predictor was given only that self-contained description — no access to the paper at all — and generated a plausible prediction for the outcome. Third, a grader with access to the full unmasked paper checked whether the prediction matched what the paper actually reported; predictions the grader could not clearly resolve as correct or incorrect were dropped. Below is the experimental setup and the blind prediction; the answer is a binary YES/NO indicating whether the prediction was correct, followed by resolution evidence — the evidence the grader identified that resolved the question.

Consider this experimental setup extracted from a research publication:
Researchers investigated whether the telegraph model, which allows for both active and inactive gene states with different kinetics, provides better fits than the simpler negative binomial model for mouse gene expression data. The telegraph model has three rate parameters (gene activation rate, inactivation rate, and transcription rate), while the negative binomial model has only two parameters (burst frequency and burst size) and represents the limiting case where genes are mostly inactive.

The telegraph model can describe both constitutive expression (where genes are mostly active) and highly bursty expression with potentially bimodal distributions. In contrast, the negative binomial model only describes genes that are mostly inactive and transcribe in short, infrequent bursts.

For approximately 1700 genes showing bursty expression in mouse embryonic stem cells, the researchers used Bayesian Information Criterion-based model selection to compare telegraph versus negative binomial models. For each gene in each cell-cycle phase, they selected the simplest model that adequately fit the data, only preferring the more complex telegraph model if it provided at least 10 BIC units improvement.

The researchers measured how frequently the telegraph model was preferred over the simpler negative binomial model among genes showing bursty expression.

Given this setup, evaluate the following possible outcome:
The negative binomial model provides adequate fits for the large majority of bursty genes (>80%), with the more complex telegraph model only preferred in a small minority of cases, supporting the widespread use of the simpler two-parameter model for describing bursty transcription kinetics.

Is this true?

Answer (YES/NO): YES